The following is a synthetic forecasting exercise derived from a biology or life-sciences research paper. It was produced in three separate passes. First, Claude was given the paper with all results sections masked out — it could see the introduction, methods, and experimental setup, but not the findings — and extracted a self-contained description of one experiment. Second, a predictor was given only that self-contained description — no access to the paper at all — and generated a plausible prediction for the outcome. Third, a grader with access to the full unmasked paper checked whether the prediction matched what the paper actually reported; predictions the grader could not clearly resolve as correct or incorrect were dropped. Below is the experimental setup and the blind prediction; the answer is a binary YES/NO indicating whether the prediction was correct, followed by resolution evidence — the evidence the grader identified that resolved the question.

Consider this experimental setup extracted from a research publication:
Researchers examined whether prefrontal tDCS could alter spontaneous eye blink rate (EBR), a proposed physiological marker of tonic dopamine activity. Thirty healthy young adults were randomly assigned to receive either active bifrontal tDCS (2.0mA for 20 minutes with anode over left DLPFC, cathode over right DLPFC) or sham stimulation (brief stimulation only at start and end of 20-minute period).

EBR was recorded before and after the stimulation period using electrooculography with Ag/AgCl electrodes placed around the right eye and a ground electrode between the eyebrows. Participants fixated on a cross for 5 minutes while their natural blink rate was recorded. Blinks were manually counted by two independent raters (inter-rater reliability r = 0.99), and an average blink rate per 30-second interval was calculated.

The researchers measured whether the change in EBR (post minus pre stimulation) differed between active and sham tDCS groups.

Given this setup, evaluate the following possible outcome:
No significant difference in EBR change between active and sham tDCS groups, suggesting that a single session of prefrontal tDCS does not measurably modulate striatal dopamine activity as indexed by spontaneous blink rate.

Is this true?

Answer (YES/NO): YES